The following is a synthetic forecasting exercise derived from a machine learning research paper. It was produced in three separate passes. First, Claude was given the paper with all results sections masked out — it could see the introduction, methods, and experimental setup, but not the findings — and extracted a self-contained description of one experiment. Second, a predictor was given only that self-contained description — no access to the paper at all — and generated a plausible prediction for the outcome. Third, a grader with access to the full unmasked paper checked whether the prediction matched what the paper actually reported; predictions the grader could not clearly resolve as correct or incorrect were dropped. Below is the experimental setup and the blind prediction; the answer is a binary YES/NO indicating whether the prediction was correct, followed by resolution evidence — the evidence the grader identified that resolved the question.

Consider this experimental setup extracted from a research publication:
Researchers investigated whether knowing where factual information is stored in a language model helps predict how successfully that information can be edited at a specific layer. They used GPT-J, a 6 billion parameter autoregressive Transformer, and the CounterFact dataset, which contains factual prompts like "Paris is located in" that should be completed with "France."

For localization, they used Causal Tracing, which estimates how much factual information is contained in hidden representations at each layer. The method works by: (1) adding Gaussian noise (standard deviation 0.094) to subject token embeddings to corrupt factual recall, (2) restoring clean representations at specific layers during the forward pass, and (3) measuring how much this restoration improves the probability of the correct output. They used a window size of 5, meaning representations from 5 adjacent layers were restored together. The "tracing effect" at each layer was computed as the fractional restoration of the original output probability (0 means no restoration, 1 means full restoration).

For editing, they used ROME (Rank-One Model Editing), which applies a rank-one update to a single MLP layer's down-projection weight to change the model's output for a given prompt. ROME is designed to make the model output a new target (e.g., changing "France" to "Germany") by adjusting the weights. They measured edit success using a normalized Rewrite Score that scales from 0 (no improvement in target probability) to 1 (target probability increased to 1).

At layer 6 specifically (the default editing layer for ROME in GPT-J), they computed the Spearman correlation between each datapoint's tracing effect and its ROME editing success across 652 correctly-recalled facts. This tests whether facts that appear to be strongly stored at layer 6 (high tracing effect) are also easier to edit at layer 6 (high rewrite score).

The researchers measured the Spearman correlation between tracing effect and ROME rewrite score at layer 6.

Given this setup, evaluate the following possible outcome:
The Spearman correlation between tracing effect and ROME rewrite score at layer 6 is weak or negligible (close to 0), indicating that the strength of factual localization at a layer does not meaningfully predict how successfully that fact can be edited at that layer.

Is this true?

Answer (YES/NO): YES